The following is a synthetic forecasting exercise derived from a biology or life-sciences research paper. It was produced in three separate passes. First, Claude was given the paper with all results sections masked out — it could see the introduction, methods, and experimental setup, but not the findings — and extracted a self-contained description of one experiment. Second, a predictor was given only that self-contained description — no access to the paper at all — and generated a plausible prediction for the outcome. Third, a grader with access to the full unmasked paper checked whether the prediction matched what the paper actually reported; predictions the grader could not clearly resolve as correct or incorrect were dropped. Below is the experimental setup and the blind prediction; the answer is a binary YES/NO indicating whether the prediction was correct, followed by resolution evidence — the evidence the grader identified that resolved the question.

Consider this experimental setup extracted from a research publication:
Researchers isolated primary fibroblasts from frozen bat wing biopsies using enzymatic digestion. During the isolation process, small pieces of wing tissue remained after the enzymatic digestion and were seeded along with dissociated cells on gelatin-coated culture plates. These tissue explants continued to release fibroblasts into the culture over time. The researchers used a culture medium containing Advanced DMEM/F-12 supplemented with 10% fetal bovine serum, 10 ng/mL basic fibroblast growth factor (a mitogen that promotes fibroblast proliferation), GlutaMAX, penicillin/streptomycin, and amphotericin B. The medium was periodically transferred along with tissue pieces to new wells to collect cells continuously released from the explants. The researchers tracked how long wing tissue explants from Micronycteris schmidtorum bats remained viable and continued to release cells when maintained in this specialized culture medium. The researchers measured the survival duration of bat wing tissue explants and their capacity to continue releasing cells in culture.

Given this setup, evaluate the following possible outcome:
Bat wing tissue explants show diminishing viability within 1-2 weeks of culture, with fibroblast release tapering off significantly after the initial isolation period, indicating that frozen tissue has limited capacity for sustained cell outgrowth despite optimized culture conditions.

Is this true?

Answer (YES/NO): NO